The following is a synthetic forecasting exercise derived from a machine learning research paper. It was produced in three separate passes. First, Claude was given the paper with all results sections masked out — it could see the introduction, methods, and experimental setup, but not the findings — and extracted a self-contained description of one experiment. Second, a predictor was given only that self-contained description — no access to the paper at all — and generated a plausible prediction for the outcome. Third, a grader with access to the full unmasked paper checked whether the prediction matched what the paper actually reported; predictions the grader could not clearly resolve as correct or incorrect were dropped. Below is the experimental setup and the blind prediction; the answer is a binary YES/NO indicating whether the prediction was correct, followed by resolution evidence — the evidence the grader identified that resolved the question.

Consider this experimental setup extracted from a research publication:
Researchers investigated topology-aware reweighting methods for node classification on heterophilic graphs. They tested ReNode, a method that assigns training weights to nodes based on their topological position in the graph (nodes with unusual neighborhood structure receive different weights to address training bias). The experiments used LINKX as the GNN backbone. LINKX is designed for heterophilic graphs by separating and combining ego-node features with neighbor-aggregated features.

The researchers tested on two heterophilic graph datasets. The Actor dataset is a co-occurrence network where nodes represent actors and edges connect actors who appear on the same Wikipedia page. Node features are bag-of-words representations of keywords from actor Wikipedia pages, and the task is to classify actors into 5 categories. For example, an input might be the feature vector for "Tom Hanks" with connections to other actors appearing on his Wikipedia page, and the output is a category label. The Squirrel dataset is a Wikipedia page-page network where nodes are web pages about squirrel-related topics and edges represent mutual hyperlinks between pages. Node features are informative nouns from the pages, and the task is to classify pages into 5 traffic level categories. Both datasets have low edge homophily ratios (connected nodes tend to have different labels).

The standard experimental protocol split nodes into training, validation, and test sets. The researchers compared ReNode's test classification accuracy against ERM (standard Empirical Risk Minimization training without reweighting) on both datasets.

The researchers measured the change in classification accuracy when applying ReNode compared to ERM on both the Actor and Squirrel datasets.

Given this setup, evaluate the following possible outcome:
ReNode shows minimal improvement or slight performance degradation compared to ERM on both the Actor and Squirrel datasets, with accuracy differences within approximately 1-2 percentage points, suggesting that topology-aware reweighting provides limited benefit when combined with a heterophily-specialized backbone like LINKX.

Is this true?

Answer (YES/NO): NO